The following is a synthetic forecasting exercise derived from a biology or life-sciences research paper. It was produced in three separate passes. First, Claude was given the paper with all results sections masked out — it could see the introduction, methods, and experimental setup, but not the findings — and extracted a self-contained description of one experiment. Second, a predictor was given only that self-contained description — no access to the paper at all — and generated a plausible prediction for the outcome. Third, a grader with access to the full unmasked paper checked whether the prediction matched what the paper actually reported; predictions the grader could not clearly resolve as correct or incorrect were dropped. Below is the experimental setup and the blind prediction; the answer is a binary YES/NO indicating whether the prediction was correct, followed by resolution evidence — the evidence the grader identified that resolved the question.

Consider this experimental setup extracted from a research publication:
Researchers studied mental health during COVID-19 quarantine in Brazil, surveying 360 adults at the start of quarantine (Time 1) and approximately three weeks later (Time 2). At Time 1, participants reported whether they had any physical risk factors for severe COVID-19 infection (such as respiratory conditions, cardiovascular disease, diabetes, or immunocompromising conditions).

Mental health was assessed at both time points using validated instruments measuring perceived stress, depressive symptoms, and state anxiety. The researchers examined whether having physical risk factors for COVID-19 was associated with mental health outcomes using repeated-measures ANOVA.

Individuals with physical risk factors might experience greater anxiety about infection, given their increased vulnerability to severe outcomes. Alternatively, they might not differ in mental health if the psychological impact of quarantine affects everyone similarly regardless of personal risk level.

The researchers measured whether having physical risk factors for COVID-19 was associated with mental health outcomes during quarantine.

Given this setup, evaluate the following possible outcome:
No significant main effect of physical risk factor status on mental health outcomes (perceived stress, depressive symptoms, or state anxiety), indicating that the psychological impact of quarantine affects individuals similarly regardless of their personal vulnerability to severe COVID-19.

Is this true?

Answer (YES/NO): NO